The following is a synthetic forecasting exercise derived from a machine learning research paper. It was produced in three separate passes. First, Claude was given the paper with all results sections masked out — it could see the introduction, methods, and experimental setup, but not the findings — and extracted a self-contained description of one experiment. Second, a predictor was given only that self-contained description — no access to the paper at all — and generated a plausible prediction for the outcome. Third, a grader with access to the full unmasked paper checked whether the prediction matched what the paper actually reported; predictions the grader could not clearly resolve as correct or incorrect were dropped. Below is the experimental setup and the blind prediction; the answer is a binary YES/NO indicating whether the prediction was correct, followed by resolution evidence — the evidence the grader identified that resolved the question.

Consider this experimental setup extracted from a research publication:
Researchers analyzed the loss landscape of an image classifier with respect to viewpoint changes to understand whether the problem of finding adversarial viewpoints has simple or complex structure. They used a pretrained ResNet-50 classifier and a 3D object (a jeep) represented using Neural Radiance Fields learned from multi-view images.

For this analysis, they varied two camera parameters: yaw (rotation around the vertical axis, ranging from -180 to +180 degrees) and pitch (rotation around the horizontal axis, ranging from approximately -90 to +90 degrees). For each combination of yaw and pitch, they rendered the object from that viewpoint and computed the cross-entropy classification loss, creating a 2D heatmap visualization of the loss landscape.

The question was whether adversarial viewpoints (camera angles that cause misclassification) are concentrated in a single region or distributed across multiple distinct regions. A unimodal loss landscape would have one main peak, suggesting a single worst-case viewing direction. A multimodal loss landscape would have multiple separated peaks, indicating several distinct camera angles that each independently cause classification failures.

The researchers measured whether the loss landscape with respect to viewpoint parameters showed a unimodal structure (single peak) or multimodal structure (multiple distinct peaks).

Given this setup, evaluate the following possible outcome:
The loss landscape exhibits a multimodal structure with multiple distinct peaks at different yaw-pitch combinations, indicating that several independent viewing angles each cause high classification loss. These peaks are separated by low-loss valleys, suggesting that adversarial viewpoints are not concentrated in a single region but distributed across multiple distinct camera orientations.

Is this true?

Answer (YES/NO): YES